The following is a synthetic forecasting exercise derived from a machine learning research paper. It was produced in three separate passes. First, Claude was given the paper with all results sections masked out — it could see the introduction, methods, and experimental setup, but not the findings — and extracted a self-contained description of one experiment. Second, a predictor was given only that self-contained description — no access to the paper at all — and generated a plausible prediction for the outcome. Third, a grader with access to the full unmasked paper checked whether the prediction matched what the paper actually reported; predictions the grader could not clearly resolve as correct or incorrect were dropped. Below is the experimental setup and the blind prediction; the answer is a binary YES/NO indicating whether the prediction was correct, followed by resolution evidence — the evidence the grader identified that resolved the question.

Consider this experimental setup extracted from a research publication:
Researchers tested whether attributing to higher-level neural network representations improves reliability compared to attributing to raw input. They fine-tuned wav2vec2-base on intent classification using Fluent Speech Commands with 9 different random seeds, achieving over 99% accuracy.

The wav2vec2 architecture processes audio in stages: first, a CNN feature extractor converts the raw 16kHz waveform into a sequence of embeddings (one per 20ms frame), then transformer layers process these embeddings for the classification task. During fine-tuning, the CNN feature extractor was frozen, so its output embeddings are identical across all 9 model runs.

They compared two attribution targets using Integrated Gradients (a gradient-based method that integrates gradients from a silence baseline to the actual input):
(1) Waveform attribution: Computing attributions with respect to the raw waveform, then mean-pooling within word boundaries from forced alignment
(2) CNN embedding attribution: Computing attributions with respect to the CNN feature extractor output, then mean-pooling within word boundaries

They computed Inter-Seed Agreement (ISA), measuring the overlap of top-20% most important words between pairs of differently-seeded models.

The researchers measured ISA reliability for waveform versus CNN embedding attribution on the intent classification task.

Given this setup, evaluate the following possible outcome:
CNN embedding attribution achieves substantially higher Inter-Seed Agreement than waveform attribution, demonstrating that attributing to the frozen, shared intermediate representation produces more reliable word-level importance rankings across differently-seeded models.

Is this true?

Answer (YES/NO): NO